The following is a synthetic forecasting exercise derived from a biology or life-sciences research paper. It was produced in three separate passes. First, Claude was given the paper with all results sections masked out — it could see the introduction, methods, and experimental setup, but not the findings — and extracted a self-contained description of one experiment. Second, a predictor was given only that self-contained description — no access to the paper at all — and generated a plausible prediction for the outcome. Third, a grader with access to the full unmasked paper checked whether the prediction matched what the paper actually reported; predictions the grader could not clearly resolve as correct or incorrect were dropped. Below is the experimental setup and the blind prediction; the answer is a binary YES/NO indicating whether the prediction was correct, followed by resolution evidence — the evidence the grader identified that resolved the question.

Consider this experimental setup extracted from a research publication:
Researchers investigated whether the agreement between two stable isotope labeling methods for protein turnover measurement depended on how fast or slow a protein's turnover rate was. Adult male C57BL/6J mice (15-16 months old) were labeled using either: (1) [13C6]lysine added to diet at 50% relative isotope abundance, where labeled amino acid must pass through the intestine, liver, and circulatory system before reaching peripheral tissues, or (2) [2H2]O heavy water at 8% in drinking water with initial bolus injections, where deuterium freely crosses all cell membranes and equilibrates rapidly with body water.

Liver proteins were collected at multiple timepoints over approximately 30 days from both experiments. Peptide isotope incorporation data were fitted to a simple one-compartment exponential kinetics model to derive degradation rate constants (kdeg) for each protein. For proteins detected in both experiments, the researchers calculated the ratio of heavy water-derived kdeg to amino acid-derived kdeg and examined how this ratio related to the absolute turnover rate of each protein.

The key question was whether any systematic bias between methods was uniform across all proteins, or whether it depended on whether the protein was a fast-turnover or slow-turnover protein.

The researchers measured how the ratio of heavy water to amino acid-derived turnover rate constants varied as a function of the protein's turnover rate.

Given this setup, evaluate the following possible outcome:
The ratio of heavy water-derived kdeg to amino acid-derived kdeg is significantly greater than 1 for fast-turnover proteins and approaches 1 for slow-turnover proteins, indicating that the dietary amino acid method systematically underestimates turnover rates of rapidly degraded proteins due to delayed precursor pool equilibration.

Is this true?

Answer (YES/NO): YES